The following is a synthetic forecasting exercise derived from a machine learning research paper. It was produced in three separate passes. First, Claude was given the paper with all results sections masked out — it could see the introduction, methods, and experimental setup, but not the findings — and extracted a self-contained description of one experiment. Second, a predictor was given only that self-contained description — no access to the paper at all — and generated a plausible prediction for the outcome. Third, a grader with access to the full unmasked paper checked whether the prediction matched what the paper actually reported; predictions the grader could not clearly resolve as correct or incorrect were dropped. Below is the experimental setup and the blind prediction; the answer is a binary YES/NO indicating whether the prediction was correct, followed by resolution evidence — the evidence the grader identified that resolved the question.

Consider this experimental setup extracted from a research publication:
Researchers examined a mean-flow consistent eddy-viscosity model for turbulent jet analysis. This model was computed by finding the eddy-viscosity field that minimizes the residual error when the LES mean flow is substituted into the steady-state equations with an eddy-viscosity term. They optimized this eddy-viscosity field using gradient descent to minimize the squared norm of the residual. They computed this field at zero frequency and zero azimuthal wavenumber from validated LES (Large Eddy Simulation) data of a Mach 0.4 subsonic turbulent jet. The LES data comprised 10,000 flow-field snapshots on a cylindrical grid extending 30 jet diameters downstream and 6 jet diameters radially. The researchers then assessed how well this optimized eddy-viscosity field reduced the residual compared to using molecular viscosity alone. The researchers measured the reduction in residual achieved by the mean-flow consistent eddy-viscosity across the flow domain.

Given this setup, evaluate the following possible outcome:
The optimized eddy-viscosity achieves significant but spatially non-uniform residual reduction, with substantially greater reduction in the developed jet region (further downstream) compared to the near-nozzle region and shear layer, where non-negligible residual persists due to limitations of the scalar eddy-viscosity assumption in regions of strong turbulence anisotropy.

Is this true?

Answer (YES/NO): YES